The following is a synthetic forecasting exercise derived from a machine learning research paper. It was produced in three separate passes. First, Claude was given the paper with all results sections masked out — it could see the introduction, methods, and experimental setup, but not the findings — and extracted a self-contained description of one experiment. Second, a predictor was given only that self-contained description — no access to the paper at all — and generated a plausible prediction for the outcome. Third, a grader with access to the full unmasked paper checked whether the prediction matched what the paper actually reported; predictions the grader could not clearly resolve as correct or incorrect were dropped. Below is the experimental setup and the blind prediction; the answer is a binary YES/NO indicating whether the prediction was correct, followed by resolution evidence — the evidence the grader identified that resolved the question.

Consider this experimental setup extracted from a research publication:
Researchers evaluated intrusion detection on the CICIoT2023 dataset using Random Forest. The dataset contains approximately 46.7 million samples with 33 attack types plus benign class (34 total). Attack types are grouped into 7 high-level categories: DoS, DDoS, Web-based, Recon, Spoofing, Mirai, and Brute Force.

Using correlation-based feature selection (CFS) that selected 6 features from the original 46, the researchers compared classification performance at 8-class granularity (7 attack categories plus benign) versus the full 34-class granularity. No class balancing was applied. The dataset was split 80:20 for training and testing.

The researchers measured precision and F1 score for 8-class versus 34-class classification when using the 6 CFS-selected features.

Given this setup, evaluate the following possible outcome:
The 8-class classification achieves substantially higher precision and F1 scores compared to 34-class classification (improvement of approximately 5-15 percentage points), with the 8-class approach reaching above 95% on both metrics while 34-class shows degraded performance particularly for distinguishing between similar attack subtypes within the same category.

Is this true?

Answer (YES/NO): NO